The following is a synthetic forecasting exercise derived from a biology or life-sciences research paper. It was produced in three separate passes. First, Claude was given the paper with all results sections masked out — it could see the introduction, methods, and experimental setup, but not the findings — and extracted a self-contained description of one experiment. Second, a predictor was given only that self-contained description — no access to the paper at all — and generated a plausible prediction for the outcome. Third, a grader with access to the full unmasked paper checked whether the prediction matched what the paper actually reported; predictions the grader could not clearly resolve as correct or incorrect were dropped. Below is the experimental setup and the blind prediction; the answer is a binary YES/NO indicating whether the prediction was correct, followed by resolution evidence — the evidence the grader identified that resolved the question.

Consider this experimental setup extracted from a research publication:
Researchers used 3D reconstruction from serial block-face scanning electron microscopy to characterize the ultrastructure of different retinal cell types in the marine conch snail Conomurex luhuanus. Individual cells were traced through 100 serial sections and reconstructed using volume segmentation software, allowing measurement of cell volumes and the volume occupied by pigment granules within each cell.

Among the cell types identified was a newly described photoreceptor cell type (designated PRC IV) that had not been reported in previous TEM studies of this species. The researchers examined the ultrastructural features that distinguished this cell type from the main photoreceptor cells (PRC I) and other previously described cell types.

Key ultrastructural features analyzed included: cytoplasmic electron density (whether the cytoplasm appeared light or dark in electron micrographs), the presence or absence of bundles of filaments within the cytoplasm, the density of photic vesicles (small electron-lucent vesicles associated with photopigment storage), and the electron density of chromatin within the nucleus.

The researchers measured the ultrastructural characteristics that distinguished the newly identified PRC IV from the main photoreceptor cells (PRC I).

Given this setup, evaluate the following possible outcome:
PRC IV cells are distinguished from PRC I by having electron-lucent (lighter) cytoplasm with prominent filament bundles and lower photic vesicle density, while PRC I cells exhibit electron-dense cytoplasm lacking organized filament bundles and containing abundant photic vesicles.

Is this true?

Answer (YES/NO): NO